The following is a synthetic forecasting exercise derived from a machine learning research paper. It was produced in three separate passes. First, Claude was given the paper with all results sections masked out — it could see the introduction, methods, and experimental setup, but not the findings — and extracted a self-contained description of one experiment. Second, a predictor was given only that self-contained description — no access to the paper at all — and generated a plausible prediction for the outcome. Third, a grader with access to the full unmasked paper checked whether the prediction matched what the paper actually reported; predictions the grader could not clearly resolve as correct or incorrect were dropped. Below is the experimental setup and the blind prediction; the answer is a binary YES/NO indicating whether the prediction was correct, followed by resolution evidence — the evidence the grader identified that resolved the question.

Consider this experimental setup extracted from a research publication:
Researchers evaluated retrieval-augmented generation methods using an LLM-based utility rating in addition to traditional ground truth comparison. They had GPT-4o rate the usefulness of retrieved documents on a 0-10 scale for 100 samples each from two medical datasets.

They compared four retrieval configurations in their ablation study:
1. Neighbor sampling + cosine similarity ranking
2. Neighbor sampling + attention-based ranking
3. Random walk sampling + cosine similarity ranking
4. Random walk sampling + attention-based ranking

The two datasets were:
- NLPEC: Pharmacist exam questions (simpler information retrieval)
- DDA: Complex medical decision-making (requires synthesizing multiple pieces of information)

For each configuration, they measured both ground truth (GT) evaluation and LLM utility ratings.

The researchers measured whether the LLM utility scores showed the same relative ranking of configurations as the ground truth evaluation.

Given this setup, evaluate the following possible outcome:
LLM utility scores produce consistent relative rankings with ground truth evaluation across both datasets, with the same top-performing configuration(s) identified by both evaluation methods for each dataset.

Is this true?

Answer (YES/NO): YES